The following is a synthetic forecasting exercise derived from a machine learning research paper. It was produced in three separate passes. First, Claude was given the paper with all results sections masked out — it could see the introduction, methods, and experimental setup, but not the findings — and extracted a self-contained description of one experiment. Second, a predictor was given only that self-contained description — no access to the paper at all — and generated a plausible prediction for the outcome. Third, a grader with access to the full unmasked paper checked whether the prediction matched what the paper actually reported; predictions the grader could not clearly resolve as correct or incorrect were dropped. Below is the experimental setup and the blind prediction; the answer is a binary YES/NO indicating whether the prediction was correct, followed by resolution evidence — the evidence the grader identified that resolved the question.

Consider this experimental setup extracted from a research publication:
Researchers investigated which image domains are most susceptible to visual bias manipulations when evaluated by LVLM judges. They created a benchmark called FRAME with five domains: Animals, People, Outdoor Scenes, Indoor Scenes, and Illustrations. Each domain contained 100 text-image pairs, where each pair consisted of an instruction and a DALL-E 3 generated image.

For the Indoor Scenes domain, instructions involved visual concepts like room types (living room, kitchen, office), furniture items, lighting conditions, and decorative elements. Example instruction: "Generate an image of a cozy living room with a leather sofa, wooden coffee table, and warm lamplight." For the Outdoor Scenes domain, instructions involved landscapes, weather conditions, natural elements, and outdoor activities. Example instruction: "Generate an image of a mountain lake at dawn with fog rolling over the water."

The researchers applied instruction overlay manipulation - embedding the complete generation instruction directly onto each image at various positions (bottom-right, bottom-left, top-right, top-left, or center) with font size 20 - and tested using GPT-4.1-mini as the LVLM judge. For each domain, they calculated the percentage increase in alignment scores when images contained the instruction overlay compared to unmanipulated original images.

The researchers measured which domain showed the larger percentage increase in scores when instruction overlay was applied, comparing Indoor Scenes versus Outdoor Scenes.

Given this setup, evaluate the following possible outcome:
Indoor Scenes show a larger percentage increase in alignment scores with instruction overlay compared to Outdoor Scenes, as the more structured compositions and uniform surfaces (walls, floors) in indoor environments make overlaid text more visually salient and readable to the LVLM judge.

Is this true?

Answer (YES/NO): YES